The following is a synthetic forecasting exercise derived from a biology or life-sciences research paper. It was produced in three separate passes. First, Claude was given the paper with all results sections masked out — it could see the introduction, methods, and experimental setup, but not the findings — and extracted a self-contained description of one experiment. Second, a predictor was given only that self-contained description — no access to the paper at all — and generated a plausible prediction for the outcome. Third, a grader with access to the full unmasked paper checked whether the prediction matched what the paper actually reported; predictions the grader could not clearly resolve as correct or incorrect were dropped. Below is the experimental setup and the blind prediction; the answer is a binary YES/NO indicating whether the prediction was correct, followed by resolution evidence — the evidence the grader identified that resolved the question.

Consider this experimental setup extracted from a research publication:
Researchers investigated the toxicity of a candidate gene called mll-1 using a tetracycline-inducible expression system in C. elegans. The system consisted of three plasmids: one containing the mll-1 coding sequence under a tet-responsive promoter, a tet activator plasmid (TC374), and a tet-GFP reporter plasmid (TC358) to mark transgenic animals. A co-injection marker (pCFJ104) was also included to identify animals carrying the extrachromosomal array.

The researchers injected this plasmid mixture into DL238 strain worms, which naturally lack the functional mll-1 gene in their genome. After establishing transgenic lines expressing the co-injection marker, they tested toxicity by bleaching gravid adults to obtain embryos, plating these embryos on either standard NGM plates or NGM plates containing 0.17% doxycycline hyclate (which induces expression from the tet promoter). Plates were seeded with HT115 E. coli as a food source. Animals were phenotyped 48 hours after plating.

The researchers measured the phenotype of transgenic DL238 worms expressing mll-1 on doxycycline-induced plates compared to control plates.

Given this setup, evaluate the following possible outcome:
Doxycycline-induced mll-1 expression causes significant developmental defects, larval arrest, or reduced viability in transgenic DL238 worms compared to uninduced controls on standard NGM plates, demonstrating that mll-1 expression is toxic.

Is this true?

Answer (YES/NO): NO